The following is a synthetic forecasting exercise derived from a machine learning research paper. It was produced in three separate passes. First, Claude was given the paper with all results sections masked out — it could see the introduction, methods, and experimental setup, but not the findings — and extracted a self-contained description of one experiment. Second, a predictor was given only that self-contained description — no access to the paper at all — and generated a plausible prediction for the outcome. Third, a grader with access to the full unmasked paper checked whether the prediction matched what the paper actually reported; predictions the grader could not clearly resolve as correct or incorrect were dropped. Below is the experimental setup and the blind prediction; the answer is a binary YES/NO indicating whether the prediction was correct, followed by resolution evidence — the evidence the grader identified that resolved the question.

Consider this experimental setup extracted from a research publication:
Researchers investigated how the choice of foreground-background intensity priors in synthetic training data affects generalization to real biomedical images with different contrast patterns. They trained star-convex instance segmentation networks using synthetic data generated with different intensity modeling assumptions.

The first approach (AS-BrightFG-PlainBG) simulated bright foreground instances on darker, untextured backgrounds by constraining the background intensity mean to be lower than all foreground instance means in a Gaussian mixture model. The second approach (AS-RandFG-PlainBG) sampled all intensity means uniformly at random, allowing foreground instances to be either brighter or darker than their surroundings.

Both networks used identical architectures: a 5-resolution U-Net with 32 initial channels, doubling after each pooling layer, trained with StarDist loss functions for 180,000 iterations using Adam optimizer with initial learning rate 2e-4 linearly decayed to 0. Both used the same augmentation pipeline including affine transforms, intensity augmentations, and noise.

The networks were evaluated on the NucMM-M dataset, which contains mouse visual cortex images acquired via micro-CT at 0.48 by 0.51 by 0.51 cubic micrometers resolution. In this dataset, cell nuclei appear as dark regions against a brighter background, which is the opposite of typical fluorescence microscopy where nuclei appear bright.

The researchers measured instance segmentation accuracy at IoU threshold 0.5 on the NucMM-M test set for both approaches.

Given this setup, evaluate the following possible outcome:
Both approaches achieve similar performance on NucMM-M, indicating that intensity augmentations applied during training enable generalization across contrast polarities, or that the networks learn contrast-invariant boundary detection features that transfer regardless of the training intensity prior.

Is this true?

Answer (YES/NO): NO